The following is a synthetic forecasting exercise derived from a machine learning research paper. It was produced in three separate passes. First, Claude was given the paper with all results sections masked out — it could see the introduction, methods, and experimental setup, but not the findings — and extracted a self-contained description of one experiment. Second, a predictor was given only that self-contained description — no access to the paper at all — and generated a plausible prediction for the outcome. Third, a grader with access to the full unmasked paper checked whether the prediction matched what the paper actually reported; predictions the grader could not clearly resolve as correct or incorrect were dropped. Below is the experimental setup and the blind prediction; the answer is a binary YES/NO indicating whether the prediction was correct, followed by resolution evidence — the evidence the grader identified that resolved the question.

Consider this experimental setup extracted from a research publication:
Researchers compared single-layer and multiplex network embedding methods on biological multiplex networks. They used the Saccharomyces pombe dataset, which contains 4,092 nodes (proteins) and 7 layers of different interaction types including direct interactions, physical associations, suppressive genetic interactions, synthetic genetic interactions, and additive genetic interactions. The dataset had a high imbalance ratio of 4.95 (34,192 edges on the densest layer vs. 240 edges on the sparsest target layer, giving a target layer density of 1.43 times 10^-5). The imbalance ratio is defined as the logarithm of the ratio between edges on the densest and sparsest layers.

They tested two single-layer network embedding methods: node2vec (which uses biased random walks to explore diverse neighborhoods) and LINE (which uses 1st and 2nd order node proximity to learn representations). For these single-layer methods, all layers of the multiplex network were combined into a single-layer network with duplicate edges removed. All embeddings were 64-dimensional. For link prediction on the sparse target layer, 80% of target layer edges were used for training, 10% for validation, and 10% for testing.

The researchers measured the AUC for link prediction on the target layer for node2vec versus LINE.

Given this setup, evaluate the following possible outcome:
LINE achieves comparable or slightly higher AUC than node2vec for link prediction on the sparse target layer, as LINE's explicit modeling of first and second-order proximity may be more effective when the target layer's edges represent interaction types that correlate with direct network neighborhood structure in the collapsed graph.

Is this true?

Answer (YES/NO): NO